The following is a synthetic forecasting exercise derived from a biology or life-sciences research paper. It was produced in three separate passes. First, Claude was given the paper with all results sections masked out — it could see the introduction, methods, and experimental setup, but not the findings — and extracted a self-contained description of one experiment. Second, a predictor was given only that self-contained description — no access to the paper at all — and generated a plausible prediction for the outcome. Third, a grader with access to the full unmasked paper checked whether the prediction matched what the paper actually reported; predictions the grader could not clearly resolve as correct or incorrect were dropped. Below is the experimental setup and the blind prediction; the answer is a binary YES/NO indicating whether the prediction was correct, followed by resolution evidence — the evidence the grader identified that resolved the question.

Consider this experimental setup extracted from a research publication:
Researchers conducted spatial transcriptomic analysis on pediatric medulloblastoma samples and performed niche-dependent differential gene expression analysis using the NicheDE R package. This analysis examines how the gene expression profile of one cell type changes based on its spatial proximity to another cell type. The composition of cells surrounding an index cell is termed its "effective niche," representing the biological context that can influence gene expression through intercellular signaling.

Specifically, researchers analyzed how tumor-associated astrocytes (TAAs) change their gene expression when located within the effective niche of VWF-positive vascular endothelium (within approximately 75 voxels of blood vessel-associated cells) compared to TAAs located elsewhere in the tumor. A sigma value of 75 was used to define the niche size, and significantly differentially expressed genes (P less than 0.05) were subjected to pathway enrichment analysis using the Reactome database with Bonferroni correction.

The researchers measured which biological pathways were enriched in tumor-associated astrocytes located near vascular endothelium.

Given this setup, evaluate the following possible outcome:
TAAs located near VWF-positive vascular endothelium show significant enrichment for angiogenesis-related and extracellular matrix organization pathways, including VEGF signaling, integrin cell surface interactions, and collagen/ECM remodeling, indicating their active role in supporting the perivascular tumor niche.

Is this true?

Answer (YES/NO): NO